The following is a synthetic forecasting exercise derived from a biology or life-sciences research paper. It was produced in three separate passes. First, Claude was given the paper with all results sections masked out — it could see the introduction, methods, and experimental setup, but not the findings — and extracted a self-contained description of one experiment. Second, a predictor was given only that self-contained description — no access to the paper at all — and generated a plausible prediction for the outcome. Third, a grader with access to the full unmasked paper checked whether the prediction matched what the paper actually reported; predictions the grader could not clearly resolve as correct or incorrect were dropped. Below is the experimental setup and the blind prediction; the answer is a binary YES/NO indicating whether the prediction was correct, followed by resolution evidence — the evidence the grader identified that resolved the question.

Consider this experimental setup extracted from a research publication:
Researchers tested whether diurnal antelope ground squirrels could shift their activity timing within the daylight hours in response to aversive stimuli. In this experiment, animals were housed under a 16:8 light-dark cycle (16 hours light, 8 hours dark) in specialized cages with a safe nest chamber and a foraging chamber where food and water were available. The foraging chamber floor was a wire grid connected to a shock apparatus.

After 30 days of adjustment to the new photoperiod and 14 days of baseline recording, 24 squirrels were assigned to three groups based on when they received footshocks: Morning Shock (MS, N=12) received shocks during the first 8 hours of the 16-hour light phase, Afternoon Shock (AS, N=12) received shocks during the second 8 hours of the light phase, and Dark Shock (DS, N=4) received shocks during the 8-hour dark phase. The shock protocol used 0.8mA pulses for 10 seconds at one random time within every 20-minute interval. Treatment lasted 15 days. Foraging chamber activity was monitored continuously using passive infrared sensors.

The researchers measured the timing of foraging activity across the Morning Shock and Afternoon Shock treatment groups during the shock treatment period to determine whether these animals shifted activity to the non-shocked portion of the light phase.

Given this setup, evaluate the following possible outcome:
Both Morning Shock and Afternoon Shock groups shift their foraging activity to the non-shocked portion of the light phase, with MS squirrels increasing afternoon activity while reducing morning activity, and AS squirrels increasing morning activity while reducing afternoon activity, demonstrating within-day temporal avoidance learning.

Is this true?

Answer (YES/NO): NO